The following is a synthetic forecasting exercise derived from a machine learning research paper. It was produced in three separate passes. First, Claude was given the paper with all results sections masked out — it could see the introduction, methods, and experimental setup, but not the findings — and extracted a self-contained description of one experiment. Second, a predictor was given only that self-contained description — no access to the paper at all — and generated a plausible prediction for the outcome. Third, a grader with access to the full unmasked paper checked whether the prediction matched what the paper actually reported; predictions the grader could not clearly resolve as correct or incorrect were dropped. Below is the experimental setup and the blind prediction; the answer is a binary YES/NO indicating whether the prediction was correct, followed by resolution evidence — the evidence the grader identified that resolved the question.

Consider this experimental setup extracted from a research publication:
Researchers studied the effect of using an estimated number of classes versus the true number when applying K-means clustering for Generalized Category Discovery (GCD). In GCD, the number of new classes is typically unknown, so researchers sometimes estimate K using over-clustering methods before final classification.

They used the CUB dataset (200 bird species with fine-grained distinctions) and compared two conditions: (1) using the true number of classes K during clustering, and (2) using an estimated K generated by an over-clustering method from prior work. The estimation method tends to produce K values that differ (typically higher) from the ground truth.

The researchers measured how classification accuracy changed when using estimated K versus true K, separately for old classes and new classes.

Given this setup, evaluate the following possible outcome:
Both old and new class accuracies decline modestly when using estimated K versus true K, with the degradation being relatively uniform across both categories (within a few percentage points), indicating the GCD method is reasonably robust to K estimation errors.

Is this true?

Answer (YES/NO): NO